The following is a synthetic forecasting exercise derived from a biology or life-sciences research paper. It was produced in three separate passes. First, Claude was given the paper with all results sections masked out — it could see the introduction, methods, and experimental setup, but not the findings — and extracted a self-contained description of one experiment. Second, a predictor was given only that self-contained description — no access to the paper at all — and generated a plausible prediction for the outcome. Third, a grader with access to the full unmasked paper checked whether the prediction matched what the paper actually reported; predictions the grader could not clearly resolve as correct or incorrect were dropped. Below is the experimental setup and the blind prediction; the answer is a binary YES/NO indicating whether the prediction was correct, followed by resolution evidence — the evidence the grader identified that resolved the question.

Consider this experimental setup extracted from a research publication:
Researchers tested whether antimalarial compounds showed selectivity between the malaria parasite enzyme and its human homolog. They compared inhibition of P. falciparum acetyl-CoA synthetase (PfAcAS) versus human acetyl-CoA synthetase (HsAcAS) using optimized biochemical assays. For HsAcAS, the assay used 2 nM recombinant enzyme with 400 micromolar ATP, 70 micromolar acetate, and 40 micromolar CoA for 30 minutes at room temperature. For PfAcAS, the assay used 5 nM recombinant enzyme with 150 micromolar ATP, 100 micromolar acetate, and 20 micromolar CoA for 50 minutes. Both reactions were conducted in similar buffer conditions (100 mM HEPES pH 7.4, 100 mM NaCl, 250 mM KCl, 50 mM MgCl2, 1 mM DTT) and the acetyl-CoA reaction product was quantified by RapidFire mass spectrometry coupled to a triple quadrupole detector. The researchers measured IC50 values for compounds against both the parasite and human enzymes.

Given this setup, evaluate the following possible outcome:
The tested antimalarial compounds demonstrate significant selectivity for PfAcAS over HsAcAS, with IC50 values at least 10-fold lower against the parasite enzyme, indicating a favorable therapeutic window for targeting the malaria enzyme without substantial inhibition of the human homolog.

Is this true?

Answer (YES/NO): YES